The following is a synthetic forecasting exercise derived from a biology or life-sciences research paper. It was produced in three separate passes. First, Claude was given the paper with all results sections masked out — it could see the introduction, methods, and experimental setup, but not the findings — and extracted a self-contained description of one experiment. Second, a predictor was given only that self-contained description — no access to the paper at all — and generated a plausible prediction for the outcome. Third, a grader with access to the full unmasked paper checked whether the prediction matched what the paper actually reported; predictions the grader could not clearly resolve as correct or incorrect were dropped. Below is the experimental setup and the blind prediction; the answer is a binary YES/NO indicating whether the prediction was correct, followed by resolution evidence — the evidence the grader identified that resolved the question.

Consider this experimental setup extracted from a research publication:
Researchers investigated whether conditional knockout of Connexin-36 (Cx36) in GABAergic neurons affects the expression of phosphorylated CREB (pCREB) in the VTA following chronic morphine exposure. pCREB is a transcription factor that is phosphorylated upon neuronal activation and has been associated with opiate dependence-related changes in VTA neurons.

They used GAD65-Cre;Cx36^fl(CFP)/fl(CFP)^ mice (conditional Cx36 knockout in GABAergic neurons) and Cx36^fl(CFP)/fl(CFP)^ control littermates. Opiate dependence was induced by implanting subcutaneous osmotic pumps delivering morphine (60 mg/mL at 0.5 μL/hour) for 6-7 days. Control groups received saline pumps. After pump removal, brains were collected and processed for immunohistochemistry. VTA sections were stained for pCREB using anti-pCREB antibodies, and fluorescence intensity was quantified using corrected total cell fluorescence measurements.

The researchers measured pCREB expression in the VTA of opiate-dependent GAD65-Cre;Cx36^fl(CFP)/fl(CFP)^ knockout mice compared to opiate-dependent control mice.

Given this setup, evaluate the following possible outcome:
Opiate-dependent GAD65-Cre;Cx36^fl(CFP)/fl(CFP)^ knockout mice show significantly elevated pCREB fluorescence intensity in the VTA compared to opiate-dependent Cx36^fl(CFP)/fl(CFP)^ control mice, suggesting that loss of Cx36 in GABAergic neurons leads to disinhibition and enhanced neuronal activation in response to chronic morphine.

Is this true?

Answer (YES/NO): NO